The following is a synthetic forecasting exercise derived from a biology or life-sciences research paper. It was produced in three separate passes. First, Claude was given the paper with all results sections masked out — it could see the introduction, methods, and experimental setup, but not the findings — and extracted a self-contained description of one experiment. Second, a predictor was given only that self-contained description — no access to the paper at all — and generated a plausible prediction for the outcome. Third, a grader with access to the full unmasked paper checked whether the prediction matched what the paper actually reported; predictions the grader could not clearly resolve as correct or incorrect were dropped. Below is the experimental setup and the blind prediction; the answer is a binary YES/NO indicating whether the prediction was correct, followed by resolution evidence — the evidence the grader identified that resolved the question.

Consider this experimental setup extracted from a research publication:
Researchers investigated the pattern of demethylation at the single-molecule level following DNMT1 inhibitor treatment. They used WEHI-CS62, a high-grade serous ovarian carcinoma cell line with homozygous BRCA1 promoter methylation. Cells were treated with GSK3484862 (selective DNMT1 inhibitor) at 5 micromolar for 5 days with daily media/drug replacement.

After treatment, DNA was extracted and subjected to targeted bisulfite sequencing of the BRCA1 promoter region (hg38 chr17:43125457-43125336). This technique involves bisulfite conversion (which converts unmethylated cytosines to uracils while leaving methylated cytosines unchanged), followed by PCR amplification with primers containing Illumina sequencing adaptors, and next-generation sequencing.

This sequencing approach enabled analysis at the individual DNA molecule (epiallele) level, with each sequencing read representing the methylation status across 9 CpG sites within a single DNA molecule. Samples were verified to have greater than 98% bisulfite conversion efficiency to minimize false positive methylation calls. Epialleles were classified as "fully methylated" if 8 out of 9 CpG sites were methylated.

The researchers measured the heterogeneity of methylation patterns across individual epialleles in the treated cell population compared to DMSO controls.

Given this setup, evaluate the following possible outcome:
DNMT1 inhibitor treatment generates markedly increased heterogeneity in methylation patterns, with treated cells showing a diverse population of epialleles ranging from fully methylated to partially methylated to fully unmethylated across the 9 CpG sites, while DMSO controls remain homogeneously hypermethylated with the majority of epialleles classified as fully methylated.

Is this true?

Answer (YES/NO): NO